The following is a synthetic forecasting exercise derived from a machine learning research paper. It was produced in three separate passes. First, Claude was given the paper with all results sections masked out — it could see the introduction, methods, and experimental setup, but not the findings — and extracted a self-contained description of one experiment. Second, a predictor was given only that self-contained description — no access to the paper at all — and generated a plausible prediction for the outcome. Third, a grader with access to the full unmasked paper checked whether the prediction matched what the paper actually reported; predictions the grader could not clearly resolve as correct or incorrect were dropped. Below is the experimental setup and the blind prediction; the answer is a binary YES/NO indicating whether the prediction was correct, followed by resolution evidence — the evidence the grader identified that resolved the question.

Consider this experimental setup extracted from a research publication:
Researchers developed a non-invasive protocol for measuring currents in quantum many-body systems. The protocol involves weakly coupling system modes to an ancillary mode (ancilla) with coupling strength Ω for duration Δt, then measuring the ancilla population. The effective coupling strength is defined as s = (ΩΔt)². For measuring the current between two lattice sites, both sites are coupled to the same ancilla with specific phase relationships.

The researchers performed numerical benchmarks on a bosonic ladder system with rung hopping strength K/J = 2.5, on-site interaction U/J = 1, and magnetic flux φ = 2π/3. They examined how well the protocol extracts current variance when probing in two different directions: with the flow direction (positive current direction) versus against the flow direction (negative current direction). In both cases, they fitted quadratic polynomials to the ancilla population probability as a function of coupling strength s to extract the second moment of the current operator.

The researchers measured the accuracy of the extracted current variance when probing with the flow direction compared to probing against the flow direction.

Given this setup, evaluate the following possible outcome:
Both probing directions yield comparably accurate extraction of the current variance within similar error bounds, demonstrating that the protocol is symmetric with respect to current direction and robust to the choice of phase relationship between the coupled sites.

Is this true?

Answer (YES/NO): NO